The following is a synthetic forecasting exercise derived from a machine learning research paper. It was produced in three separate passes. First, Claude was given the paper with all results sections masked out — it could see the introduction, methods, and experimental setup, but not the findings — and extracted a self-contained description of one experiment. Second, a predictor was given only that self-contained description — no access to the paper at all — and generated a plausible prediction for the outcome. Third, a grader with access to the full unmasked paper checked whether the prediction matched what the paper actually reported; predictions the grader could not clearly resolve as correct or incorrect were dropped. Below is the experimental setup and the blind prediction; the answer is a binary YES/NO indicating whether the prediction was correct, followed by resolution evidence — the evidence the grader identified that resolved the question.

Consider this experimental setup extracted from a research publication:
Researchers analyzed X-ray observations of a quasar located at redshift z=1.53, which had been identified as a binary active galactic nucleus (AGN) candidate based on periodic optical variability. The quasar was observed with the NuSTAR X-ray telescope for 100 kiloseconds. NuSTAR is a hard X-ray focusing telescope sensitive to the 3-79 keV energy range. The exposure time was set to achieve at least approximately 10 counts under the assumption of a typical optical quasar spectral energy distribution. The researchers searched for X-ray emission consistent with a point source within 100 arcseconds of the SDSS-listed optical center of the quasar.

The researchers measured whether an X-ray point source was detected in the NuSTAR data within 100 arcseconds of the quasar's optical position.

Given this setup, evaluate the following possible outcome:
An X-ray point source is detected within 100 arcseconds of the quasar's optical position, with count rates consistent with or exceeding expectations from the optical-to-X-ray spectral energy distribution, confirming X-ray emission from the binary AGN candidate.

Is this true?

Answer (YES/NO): NO